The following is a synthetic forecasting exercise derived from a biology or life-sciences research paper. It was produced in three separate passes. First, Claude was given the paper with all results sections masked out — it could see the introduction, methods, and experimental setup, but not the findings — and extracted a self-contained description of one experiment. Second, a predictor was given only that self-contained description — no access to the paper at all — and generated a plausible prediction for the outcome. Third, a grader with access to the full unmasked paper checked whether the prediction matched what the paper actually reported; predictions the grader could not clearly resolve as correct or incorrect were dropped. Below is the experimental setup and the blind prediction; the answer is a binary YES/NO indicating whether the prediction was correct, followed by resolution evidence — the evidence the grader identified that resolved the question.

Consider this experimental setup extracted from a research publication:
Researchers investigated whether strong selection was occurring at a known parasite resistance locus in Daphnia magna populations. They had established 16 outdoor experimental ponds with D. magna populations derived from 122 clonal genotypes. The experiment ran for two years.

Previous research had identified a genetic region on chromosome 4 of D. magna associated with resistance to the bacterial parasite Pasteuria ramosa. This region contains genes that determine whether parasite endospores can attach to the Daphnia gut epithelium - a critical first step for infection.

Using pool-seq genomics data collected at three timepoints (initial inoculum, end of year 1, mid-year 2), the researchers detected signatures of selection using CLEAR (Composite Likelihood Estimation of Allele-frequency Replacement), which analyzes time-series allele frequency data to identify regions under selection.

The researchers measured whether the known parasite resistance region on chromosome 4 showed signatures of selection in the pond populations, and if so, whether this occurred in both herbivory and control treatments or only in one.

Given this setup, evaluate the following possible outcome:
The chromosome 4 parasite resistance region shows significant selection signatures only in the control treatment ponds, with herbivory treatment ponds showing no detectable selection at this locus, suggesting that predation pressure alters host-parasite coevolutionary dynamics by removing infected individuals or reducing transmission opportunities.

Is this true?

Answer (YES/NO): NO